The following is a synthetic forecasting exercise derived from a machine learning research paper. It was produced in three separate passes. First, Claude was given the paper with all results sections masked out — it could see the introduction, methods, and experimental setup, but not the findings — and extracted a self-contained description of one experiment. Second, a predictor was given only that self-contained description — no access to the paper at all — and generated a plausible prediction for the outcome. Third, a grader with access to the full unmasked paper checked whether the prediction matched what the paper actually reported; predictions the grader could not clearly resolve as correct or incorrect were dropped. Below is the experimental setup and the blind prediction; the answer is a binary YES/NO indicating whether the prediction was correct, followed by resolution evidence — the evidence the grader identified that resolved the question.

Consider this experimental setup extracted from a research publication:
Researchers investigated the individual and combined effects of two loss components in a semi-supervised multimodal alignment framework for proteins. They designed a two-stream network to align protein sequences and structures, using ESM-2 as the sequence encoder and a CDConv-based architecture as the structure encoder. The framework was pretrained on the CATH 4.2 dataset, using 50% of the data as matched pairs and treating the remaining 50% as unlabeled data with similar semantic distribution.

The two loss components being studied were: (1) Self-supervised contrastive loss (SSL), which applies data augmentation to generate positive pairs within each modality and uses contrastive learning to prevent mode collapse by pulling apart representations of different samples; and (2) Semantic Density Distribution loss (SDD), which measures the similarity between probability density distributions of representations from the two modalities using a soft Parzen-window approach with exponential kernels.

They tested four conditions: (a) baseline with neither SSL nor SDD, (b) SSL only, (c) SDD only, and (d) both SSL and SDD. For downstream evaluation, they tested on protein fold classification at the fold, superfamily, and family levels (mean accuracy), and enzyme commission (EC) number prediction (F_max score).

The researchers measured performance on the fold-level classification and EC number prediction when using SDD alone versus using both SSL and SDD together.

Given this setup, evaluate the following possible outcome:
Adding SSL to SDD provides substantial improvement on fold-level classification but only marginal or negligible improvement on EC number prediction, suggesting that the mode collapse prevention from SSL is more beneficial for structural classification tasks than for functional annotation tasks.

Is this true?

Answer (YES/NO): NO